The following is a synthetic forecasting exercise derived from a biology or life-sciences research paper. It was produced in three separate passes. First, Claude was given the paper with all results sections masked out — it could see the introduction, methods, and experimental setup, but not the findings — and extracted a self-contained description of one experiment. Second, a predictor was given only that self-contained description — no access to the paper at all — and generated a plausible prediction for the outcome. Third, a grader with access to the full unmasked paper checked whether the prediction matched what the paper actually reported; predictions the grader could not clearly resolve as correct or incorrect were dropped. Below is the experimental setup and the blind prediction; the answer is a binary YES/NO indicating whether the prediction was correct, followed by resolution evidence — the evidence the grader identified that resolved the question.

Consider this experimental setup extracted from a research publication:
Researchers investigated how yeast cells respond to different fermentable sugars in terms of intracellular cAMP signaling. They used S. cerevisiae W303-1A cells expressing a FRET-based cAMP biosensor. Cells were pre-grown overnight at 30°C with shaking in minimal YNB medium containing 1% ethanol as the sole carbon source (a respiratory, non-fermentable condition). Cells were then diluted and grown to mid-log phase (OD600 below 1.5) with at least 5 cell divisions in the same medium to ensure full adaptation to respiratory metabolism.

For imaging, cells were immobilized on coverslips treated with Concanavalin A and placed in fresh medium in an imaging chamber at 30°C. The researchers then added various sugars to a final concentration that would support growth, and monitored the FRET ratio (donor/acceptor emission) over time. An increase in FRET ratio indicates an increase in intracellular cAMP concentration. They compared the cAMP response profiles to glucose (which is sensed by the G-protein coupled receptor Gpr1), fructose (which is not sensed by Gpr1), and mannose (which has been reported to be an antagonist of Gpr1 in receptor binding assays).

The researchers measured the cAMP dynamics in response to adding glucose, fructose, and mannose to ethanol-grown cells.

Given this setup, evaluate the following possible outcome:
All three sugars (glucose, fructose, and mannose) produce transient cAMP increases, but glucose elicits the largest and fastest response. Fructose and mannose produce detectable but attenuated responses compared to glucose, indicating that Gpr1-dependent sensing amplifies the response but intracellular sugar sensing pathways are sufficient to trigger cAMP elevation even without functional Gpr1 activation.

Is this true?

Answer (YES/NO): NO